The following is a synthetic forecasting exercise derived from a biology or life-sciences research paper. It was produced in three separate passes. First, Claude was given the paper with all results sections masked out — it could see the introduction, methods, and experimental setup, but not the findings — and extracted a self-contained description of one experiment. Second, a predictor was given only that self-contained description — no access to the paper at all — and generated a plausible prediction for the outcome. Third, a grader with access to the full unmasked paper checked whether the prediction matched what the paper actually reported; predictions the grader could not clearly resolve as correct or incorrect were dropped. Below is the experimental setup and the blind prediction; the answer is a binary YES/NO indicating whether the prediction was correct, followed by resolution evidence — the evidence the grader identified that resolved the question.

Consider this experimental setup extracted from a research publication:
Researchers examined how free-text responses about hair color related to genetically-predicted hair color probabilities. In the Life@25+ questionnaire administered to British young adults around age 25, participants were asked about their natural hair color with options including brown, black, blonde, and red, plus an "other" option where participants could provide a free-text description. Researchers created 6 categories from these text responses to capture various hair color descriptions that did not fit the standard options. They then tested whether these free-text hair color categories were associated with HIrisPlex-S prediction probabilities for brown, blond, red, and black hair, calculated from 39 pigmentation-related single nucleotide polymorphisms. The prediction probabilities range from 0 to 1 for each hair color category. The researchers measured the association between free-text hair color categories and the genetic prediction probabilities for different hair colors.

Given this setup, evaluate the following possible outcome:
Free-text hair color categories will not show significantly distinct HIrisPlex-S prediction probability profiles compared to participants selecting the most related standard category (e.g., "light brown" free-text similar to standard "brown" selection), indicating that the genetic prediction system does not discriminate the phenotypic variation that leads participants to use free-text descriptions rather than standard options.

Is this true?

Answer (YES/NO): NO